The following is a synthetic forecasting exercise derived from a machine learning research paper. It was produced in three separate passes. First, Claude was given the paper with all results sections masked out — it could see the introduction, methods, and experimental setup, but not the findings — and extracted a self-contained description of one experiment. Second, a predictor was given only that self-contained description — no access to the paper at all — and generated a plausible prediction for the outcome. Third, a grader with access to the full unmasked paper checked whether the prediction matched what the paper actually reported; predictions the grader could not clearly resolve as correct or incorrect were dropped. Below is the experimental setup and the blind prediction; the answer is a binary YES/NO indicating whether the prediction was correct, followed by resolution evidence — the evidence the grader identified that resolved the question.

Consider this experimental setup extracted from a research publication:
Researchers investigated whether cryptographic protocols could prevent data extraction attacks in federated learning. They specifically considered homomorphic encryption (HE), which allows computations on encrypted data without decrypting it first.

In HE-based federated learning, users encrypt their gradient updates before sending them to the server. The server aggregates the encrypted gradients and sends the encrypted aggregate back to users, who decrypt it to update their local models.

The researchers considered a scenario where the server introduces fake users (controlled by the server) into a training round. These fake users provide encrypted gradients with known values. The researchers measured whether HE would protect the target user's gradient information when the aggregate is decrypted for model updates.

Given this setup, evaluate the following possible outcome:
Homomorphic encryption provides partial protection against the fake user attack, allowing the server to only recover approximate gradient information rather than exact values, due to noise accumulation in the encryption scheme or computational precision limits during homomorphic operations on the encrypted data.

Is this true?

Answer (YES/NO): NO